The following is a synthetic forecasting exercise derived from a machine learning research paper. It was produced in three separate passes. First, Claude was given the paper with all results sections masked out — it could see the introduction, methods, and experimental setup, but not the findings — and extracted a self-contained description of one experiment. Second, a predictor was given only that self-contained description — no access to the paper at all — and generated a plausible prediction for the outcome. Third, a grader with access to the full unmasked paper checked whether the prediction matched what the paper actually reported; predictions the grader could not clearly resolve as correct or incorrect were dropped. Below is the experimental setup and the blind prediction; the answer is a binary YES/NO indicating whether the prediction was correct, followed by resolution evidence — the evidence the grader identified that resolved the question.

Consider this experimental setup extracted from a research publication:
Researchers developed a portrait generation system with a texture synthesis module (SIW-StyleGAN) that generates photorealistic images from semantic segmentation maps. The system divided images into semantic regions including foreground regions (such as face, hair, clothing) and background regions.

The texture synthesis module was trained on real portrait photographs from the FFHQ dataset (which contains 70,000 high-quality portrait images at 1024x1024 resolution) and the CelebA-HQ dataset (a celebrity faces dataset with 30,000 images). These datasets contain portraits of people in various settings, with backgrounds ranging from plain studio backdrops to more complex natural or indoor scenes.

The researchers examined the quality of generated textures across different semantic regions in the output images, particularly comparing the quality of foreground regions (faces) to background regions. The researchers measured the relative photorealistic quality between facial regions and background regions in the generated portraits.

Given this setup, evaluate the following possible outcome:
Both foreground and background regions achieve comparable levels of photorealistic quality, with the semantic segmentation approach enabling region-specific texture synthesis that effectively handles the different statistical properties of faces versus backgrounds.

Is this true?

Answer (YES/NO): NO